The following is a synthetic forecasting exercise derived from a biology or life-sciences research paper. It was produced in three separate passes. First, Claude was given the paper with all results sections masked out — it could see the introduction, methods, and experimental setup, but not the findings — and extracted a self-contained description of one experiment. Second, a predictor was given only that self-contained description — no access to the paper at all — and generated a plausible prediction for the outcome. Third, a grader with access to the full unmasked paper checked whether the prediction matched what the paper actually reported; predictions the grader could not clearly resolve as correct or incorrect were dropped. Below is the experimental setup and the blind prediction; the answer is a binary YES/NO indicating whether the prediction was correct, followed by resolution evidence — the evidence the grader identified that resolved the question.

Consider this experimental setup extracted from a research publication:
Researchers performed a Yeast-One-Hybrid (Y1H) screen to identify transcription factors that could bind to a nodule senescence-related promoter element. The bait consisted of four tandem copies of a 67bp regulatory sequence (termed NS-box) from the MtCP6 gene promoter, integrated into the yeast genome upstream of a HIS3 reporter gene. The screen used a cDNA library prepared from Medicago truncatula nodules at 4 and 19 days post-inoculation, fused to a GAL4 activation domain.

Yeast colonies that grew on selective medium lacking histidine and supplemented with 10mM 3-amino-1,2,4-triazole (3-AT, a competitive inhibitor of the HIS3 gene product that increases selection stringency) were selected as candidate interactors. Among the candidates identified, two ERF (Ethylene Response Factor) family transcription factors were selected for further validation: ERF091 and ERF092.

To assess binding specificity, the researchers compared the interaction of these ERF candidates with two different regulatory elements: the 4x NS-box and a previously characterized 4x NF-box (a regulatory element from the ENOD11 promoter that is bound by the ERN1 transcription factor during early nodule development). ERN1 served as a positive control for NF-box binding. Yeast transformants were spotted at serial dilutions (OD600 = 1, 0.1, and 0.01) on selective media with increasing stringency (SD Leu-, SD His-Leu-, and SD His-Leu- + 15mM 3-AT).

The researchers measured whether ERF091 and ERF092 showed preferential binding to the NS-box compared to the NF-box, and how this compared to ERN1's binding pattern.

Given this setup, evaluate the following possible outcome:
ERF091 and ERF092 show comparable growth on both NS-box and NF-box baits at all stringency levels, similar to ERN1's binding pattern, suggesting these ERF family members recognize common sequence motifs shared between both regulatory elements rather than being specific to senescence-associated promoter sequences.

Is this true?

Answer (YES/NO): NO